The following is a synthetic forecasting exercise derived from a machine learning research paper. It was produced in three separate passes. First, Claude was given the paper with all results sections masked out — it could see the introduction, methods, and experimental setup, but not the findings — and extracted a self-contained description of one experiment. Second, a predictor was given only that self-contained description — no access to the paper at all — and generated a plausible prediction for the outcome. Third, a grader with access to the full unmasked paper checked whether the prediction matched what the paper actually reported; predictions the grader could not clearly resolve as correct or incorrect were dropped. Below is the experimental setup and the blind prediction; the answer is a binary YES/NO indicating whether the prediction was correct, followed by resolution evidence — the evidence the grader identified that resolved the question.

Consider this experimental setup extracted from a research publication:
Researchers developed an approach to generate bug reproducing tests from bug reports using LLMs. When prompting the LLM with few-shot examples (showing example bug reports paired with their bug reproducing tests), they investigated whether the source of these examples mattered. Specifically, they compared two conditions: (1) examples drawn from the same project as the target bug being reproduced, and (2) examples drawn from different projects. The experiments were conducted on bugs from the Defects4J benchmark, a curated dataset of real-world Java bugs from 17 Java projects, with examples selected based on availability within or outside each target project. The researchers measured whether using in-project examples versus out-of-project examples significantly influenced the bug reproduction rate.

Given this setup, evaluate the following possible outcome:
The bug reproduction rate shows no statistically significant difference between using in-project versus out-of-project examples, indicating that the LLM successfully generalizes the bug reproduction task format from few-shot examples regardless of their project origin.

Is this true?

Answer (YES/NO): NO